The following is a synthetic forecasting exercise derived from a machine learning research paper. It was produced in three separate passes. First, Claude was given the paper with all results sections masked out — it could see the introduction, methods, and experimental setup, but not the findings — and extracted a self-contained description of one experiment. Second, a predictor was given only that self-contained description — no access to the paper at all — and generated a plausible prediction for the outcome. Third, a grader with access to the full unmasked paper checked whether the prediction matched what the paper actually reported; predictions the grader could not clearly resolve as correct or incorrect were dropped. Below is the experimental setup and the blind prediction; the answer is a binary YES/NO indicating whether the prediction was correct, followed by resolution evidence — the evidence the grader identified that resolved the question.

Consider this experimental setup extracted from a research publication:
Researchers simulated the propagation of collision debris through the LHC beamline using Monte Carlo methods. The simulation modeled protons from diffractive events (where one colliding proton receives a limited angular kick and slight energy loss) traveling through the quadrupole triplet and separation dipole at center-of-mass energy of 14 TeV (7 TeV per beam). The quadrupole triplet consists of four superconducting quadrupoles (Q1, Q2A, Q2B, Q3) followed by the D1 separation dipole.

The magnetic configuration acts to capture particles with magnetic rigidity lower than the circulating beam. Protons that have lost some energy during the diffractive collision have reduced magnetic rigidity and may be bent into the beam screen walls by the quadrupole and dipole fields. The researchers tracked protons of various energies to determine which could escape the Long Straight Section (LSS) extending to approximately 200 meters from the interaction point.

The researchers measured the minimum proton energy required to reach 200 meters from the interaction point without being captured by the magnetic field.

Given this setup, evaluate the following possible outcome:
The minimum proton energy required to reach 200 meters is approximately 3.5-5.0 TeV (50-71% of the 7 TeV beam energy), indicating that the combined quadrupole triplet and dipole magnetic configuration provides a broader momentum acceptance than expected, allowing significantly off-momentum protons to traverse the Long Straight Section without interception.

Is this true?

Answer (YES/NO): NO